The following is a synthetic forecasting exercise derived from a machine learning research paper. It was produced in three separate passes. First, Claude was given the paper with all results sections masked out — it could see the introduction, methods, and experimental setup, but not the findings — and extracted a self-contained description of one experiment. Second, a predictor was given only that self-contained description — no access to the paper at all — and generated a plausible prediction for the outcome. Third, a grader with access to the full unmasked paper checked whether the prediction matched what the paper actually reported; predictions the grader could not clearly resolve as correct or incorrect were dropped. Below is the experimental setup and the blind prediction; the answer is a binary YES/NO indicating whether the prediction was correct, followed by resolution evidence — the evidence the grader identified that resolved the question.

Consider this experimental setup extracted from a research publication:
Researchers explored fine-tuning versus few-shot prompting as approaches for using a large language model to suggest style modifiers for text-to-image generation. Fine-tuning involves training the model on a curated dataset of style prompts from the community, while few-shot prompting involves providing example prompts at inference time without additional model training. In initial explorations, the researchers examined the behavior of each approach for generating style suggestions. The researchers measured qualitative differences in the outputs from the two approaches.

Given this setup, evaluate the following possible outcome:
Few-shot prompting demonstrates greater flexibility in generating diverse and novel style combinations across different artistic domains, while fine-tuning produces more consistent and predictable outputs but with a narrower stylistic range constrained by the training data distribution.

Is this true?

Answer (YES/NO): YES